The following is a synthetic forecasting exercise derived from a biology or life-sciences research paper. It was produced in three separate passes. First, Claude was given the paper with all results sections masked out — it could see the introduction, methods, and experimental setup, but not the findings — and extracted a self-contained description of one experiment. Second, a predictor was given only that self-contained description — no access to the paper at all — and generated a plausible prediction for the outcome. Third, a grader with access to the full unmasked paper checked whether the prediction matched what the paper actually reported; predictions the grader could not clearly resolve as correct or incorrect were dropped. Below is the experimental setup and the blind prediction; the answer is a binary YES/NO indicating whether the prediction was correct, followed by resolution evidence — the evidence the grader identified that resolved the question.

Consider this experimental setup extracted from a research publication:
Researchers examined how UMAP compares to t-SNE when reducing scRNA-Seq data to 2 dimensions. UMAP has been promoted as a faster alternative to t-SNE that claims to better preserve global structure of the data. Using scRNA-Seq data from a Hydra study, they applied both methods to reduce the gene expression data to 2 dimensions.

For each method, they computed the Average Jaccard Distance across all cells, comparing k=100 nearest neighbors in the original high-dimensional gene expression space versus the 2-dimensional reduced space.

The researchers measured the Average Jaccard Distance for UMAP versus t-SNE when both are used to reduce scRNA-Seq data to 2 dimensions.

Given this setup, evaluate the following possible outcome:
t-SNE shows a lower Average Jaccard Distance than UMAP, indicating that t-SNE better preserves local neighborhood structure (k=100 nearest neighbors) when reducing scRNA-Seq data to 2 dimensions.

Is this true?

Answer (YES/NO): NO